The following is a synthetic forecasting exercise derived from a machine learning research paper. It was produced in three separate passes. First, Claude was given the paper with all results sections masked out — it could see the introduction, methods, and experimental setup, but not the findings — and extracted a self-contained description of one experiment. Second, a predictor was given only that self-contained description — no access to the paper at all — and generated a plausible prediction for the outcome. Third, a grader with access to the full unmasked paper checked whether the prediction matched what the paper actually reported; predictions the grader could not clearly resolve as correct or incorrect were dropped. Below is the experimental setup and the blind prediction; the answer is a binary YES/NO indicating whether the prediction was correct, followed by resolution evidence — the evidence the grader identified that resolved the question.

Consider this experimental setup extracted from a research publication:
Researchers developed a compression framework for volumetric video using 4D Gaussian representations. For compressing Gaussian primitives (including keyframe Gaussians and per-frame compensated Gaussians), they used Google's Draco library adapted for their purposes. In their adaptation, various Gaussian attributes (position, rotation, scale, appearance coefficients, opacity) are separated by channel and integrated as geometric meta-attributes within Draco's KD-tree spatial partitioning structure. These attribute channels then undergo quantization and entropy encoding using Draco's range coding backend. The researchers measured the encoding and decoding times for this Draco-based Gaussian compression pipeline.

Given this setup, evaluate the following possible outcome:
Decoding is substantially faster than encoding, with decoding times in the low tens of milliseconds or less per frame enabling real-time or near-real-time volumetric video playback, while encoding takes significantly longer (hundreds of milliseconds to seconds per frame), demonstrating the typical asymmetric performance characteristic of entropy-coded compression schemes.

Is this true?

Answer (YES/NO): NO